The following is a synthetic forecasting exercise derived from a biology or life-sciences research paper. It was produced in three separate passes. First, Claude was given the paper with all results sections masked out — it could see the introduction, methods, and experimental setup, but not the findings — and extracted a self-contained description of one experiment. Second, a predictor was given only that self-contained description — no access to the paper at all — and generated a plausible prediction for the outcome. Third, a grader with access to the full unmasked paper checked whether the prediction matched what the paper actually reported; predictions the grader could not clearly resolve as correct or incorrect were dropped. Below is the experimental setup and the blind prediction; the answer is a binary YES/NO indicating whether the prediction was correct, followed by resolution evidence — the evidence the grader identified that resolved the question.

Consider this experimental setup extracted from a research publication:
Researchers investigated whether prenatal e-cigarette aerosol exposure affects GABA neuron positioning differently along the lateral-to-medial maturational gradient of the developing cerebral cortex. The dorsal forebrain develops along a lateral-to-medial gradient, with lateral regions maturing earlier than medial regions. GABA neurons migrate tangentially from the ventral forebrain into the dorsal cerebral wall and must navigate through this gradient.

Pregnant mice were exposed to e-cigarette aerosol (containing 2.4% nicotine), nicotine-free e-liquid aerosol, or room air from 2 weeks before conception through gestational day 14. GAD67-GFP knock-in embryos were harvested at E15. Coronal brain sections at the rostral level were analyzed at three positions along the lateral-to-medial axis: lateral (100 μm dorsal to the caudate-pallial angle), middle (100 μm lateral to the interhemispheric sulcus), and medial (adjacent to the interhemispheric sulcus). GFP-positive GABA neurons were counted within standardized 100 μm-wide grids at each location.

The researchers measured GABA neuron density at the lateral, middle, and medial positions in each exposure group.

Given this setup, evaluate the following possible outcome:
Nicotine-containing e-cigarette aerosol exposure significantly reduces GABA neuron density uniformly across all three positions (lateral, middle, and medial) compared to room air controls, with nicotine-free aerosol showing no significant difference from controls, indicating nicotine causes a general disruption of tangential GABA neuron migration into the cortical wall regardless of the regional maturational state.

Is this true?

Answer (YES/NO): YES